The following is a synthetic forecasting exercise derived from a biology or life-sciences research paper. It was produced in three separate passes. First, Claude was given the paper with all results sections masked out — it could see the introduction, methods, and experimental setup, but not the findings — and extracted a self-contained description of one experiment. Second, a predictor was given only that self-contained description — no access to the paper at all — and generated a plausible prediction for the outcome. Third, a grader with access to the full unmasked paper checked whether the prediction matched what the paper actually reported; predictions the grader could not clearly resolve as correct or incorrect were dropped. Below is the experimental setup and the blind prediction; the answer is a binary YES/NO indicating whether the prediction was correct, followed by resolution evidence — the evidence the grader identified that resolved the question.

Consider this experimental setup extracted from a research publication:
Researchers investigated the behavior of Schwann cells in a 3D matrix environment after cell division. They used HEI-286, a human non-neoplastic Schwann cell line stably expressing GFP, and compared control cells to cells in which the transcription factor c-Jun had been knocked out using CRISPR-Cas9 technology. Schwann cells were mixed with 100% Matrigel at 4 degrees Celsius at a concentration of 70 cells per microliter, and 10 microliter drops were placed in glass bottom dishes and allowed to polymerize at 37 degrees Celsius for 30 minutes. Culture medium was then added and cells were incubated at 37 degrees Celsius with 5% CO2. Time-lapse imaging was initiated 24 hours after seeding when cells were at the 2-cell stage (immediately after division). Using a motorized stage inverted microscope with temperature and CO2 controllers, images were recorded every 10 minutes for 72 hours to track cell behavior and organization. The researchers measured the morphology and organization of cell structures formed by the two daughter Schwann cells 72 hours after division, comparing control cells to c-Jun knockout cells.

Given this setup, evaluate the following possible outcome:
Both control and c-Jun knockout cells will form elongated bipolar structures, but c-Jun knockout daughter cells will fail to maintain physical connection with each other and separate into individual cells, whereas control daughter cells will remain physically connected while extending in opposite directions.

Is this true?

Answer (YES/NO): NO